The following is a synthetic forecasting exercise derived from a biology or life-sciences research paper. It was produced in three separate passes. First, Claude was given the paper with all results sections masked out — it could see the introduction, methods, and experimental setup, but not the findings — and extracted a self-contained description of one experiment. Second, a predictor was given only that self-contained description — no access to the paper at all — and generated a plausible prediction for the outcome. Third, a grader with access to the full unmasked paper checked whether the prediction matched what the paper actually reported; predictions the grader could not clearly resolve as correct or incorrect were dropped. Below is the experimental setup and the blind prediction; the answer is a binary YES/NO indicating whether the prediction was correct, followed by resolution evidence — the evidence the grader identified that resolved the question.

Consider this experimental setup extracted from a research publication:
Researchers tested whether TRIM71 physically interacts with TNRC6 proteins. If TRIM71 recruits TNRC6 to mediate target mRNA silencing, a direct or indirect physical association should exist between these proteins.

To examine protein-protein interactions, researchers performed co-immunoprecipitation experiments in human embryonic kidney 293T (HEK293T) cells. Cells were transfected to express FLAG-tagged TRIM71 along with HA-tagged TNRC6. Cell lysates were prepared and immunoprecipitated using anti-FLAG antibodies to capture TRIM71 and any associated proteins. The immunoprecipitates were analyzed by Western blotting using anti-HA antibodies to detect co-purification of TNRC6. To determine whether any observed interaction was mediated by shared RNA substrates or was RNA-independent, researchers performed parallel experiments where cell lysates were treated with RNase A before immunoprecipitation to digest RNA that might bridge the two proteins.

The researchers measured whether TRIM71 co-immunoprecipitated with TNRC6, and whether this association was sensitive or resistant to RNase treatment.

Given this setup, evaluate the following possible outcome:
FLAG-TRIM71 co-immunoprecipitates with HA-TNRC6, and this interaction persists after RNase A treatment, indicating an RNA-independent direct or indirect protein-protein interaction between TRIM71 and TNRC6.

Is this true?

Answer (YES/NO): NO